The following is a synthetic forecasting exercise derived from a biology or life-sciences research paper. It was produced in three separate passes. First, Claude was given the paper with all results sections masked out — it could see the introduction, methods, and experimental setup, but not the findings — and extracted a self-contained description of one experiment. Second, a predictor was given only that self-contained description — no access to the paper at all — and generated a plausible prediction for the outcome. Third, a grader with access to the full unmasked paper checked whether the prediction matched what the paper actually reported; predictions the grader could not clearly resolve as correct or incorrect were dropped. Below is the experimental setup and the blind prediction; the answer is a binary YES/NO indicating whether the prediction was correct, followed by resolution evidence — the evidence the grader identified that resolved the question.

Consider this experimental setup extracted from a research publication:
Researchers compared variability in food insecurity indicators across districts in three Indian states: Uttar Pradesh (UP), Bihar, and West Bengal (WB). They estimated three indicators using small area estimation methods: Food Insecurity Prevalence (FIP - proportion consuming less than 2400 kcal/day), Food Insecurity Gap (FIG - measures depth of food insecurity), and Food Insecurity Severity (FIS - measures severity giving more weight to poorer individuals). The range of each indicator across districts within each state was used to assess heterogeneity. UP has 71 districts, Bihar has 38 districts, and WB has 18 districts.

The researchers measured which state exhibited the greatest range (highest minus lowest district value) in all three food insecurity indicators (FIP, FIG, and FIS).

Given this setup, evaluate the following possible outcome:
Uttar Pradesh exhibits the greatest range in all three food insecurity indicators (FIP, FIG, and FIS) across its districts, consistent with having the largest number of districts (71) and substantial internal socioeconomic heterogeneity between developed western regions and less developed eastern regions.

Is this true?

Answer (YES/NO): YES